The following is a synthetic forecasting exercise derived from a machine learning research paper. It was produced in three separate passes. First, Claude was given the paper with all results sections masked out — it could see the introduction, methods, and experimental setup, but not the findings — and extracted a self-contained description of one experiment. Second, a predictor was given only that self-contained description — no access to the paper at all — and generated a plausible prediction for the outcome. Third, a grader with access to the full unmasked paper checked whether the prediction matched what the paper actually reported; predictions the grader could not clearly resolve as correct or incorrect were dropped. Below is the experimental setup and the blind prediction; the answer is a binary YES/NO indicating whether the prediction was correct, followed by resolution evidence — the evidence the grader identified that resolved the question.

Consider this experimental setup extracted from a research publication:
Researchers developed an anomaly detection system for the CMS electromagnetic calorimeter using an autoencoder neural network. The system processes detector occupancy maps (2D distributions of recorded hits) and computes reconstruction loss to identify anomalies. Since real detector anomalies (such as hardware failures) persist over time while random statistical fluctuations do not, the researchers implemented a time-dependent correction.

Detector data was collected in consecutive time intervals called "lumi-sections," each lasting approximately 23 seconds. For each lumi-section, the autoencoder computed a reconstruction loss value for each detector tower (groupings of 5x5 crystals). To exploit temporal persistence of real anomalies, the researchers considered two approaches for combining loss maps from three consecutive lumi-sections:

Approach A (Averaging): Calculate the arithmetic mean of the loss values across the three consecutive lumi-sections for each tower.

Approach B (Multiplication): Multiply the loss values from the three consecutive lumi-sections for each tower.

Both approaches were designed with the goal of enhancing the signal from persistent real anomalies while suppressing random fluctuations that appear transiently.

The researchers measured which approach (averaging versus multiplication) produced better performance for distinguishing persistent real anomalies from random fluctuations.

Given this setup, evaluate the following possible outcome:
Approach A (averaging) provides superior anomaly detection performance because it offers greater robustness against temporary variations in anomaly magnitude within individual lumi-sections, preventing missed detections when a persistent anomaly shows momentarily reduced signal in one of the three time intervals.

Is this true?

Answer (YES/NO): NO